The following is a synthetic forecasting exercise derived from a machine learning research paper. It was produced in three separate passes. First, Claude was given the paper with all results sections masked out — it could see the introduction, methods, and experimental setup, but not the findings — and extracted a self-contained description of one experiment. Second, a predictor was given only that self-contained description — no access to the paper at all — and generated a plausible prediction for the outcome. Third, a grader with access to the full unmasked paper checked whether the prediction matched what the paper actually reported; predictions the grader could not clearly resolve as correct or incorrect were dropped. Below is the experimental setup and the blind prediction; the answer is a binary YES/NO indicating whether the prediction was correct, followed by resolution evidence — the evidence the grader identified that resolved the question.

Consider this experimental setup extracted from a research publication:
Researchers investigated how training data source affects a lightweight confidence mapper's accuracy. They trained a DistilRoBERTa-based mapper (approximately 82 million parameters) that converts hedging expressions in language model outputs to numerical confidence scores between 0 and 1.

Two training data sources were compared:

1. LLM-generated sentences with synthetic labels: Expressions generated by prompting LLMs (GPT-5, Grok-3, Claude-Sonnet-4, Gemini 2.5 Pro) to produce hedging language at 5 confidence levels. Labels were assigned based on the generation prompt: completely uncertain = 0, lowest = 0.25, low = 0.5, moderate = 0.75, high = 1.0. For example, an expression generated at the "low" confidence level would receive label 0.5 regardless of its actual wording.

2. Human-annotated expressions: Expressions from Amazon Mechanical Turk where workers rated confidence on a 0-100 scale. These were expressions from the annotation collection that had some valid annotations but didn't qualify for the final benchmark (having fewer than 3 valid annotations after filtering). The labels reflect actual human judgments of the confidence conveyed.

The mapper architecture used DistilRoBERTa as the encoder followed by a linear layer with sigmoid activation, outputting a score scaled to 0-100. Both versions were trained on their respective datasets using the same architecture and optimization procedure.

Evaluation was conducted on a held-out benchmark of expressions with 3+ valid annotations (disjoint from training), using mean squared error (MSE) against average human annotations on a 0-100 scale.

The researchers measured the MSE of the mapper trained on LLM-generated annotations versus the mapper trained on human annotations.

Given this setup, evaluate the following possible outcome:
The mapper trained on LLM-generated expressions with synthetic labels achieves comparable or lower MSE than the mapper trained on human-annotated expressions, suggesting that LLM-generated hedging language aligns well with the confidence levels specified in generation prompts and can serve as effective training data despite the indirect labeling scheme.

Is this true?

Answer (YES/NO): NO